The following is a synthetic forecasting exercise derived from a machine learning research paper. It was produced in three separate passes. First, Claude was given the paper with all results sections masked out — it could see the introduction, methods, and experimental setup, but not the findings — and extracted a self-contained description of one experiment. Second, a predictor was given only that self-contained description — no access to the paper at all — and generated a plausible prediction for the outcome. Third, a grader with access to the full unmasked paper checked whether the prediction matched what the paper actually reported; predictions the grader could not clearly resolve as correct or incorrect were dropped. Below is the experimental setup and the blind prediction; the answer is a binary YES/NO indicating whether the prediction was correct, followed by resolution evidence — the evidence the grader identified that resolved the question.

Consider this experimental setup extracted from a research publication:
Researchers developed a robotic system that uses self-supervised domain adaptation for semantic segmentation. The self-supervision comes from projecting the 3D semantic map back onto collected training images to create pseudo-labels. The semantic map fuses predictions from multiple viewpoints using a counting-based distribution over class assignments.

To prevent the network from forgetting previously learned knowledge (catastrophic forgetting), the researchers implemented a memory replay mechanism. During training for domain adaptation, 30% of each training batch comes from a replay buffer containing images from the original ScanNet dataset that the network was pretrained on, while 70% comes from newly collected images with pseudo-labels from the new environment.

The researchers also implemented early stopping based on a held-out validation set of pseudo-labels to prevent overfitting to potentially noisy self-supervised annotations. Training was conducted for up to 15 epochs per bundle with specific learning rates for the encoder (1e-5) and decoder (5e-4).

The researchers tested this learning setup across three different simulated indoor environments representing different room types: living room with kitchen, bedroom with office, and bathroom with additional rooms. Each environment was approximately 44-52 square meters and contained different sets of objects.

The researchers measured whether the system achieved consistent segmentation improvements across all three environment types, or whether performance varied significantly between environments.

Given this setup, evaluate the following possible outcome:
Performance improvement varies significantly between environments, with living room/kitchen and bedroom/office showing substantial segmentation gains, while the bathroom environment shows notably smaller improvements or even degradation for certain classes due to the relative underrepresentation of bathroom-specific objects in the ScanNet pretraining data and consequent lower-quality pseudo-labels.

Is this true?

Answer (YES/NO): NO